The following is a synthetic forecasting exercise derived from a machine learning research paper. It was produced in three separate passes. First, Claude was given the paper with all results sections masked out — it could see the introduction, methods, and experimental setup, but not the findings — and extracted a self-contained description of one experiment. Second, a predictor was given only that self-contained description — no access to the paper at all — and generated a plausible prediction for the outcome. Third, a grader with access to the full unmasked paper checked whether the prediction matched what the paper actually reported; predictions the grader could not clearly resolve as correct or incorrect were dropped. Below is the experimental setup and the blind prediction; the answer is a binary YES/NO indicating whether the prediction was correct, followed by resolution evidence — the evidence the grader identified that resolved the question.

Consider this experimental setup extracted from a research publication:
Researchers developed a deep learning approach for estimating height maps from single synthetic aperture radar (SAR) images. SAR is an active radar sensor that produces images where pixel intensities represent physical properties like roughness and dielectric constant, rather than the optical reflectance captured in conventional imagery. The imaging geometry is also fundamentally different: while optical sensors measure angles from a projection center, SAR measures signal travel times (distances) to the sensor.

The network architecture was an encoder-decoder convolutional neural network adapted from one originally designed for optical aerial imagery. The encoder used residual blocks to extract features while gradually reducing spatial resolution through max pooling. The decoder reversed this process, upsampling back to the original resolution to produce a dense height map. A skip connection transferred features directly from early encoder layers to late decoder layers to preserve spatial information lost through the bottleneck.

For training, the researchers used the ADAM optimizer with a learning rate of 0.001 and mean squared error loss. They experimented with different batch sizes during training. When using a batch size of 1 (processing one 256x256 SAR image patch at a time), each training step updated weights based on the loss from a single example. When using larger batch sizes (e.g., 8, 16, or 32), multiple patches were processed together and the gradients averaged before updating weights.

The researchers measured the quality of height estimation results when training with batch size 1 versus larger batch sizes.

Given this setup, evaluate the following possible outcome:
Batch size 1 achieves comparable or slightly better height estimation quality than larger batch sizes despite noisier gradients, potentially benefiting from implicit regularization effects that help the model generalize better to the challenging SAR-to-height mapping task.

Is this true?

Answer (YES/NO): YES